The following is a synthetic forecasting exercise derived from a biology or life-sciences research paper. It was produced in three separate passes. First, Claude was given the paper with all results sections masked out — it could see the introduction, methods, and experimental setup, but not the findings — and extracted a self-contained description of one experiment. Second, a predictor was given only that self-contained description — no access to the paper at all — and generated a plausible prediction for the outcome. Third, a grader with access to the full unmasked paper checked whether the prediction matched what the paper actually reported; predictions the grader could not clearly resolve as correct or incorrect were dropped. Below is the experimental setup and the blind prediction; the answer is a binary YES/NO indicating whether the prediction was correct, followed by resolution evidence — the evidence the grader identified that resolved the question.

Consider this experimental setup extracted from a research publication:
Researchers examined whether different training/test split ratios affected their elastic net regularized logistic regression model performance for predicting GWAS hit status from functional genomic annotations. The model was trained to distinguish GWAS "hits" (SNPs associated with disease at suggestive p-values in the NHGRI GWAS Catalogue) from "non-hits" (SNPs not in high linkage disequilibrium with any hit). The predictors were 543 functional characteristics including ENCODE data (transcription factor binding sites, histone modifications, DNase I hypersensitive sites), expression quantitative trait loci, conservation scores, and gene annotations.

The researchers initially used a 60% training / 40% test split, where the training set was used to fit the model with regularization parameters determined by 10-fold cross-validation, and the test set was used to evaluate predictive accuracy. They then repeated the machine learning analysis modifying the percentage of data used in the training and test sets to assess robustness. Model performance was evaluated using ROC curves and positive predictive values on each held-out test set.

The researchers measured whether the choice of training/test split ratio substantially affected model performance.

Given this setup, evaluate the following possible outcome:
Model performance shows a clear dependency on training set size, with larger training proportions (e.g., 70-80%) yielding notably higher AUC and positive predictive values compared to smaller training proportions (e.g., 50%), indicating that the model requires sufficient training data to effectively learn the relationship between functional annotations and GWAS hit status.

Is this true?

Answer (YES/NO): NO